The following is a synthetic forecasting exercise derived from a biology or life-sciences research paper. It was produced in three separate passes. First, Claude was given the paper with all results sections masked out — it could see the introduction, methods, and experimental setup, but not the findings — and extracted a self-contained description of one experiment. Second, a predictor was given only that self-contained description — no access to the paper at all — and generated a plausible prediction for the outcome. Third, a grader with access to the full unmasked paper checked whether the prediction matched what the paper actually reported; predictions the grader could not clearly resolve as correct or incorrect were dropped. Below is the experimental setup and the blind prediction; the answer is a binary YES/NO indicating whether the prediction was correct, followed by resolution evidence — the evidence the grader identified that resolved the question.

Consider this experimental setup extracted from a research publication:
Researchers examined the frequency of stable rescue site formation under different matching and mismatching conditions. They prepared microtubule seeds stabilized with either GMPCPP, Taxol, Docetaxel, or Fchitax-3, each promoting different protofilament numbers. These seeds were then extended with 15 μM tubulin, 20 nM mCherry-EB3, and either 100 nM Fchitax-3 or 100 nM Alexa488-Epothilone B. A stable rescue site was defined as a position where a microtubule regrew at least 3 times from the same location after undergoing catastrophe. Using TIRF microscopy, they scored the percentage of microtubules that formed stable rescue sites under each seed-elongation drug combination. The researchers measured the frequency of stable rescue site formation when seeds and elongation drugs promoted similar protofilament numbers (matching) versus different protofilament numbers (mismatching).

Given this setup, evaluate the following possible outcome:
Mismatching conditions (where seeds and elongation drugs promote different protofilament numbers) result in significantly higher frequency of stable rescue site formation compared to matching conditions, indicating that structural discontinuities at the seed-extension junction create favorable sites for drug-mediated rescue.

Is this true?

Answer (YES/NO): YES